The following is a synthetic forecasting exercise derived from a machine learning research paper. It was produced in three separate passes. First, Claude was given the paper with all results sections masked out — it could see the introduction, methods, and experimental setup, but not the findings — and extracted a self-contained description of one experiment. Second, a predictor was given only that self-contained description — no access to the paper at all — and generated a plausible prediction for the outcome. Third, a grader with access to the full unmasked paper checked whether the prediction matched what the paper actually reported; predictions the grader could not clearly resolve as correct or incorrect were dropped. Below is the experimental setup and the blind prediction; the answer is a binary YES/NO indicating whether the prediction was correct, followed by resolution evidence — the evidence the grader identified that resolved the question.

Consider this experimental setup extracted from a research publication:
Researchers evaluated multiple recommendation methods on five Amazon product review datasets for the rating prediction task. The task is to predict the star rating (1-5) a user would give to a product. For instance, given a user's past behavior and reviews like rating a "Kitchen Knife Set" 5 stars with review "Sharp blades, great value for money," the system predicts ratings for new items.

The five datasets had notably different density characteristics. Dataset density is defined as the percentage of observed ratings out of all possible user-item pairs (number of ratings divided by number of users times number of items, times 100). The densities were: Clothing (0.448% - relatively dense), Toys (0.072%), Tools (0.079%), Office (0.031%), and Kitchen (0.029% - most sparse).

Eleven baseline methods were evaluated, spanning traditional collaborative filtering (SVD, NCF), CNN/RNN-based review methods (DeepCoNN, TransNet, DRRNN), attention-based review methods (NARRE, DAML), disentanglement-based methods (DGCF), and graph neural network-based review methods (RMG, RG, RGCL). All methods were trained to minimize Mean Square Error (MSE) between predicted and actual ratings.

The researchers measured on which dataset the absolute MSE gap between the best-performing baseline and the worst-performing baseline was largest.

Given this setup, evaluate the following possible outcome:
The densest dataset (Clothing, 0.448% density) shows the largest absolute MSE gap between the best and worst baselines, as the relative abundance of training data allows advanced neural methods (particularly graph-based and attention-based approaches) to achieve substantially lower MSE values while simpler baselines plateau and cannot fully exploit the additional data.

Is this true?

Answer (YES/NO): YES